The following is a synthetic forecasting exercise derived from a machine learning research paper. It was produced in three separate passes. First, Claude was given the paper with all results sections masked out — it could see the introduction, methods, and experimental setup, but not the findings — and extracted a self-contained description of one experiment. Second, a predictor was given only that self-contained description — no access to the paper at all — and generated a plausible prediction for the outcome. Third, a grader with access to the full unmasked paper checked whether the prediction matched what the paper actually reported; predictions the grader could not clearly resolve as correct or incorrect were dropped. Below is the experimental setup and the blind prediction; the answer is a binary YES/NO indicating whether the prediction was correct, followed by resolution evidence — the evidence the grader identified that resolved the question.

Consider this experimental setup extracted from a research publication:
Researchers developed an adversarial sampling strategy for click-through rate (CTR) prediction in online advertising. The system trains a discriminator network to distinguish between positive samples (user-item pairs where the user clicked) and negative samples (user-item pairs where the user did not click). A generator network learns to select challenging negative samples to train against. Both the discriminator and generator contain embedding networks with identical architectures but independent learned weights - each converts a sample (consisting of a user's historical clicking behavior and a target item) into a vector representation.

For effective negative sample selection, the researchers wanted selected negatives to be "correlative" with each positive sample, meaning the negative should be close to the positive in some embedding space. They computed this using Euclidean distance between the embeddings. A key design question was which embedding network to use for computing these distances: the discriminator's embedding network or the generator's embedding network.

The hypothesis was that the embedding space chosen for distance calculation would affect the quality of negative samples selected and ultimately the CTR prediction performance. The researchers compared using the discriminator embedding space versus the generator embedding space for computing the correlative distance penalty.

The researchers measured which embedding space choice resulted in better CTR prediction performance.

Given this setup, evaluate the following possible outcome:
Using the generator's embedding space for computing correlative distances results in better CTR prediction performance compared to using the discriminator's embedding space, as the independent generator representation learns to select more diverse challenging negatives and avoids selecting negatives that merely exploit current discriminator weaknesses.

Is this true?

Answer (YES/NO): NO